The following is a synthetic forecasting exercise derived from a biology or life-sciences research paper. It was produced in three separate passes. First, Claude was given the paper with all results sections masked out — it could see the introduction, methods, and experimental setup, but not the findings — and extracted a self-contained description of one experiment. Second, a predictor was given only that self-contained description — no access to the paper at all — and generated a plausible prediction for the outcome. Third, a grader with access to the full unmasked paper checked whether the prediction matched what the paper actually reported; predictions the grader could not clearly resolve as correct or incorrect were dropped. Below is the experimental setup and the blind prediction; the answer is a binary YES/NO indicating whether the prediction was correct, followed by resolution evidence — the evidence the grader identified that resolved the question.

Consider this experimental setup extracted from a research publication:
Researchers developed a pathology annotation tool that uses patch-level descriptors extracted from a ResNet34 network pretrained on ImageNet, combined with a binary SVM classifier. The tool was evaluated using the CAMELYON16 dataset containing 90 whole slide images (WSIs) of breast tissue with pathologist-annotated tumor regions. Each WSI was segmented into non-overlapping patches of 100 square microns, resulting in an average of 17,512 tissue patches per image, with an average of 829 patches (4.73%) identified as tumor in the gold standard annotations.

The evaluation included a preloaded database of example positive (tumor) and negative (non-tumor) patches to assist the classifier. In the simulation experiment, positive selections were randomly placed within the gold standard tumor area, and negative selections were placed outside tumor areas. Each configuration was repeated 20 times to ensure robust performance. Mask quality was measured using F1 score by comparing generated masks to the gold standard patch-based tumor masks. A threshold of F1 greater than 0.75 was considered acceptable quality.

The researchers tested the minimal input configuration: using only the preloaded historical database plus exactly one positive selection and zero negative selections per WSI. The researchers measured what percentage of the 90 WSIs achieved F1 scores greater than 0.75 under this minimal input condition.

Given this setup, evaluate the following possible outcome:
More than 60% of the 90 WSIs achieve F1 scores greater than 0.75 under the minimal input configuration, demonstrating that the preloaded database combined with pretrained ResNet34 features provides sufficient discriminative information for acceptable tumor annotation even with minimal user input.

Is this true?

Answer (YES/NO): NO